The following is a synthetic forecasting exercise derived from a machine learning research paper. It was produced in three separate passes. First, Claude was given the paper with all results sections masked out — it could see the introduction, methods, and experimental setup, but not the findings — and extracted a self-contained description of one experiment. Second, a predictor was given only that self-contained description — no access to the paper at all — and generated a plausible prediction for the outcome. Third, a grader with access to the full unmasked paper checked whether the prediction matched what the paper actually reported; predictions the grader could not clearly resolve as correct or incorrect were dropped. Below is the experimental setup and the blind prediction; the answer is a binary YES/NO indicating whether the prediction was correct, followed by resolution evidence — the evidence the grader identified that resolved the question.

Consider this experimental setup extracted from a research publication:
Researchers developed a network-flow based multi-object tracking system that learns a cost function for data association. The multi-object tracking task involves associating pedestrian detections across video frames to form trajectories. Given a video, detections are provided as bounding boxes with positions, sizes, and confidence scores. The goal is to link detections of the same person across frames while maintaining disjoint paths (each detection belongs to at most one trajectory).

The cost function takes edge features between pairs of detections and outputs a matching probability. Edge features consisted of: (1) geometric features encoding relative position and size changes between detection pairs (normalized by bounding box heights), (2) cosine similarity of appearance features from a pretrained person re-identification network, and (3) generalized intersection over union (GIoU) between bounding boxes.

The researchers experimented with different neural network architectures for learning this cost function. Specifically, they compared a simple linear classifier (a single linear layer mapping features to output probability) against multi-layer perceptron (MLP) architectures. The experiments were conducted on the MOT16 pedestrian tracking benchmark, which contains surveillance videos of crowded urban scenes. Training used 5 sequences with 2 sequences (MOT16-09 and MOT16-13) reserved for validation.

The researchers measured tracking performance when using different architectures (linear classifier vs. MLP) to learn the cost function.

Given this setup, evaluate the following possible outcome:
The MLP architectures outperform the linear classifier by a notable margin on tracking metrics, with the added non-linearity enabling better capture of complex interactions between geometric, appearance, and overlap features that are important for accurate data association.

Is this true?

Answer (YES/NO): YES